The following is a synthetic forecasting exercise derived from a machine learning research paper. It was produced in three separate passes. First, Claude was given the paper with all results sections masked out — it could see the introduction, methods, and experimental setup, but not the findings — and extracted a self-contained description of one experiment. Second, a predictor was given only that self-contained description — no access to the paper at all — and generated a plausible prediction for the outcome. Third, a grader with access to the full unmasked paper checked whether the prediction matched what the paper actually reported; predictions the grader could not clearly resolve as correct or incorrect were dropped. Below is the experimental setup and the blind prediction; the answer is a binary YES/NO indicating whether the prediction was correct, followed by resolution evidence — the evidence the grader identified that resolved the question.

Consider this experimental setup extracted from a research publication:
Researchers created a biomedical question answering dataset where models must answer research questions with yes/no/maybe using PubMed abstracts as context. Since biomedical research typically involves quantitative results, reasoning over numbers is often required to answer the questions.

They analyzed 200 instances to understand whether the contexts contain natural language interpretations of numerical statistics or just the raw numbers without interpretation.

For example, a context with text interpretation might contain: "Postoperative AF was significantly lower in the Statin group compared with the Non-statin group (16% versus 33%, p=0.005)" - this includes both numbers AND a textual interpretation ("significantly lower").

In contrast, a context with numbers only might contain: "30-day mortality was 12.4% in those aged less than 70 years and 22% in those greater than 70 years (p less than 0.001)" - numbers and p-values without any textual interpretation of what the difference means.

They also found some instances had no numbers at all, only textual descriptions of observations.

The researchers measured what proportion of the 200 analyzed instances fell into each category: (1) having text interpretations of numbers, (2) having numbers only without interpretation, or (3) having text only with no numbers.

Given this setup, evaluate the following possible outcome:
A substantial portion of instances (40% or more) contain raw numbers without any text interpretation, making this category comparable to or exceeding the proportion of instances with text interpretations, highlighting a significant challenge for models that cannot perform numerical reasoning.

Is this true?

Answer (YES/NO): NO